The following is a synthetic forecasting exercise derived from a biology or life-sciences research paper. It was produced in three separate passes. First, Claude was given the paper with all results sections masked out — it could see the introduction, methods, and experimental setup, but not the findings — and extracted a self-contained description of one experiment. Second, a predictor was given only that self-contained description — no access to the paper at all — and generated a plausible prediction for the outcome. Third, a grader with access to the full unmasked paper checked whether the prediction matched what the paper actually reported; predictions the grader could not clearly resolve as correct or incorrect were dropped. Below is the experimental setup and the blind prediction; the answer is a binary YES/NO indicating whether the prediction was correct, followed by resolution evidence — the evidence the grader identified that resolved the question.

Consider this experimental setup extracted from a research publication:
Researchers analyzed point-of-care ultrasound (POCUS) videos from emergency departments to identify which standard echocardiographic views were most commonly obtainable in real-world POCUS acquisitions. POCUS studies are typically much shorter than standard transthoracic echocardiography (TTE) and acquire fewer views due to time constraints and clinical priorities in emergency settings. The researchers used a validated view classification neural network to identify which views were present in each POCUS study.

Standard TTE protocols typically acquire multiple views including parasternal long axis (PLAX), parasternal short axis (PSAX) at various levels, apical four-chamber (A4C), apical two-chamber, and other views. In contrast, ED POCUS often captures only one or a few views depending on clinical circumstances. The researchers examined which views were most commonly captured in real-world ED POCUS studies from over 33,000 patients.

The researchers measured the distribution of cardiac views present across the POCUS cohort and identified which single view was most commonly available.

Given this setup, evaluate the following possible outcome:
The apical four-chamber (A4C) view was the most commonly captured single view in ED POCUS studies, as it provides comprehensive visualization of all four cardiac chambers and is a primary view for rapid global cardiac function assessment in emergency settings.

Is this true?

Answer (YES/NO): NO